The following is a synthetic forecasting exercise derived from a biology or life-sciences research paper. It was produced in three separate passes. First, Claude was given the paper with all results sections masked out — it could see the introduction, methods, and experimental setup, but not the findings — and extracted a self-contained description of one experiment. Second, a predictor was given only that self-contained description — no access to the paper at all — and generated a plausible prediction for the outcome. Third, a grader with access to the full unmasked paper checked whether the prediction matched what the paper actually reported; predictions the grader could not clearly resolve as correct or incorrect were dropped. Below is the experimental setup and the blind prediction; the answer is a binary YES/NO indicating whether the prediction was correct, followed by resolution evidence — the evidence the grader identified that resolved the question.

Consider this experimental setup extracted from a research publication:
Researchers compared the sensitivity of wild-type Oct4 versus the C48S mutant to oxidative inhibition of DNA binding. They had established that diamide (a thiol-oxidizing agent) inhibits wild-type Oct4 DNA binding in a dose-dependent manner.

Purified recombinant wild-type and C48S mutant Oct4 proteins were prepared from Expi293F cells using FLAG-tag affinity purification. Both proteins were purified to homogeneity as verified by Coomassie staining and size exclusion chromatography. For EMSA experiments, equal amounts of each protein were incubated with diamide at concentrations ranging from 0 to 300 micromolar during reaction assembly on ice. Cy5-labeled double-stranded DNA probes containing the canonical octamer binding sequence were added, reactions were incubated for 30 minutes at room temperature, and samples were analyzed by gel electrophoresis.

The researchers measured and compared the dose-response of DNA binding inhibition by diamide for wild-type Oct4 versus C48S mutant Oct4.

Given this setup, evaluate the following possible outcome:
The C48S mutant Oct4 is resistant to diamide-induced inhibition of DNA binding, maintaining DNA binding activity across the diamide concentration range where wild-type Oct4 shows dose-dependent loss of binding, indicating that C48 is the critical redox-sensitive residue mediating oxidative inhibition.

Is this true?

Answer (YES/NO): YES